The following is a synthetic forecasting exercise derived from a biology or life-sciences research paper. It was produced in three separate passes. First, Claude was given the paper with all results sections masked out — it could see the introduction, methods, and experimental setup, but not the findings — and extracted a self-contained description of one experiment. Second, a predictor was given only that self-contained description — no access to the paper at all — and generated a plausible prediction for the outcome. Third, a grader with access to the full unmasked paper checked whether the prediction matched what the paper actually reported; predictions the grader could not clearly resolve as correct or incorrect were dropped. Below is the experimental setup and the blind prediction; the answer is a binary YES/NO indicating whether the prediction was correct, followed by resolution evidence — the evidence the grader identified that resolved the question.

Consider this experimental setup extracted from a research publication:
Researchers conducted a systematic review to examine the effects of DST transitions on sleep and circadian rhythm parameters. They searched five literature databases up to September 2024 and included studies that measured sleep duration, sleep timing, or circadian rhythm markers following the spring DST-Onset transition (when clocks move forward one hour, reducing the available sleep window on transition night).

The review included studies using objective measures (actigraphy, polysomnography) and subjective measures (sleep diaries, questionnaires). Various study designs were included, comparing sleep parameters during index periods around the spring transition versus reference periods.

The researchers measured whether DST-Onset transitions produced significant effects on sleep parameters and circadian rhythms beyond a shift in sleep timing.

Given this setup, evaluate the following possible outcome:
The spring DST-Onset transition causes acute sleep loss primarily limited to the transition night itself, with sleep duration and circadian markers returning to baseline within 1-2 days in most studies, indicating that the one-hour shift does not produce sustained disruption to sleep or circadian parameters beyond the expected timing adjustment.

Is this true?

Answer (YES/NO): NO